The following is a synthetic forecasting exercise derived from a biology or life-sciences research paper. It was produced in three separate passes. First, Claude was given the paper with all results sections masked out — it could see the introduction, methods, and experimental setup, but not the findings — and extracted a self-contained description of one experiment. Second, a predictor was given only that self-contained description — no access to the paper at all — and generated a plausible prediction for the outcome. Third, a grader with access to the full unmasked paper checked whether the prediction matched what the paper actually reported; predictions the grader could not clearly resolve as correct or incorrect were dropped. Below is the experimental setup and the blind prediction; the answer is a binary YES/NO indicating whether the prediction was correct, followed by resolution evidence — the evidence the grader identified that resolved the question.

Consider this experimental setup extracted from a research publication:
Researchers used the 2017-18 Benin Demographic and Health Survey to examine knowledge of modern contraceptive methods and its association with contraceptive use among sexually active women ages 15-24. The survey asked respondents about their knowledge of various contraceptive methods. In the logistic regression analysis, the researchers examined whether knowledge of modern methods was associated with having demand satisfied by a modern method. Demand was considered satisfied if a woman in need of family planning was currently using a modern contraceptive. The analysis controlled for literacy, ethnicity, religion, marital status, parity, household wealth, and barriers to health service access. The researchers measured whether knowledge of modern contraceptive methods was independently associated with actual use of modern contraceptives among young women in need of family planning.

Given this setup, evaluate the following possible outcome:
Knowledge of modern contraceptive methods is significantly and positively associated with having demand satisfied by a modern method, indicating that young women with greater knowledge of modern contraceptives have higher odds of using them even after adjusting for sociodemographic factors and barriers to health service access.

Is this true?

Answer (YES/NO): YES